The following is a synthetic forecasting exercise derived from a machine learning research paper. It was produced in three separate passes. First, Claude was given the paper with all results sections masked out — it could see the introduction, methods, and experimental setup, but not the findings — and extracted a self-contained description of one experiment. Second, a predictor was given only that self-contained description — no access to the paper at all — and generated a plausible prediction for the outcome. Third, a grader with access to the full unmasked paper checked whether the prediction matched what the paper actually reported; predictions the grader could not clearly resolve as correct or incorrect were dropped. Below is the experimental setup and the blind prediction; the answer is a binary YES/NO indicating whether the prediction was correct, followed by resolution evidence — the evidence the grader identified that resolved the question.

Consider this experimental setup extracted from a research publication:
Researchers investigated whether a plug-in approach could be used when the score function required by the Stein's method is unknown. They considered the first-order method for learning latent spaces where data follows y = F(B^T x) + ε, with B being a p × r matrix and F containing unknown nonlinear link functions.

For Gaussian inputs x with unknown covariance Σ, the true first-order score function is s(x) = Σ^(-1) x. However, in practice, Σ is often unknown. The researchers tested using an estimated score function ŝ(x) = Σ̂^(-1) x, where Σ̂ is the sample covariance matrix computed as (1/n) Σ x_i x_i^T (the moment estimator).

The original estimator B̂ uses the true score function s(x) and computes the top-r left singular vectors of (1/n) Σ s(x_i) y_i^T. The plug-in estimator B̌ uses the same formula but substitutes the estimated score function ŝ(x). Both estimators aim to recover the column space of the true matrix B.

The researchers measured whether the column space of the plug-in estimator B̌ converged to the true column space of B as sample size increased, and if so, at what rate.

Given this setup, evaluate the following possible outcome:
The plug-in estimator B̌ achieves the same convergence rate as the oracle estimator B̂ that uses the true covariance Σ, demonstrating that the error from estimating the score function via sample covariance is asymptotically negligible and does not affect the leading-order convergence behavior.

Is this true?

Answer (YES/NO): NO